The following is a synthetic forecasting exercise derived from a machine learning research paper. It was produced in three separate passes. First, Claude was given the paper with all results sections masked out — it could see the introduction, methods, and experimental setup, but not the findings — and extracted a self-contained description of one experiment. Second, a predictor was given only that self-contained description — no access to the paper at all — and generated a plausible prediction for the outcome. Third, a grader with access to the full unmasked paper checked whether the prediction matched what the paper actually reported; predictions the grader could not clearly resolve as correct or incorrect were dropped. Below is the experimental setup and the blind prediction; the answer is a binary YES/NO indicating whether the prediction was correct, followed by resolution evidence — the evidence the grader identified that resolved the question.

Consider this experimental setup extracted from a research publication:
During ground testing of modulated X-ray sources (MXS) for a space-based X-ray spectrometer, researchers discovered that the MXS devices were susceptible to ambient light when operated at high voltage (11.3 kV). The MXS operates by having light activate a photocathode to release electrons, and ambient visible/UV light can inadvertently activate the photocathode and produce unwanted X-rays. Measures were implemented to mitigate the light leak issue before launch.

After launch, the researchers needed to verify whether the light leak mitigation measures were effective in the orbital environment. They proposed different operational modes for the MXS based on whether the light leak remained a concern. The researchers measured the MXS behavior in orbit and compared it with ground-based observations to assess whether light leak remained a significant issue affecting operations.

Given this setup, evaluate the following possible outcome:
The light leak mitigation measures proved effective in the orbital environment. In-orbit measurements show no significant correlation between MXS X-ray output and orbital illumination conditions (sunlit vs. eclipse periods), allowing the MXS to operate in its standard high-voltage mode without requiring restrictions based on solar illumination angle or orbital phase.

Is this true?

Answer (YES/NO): NO